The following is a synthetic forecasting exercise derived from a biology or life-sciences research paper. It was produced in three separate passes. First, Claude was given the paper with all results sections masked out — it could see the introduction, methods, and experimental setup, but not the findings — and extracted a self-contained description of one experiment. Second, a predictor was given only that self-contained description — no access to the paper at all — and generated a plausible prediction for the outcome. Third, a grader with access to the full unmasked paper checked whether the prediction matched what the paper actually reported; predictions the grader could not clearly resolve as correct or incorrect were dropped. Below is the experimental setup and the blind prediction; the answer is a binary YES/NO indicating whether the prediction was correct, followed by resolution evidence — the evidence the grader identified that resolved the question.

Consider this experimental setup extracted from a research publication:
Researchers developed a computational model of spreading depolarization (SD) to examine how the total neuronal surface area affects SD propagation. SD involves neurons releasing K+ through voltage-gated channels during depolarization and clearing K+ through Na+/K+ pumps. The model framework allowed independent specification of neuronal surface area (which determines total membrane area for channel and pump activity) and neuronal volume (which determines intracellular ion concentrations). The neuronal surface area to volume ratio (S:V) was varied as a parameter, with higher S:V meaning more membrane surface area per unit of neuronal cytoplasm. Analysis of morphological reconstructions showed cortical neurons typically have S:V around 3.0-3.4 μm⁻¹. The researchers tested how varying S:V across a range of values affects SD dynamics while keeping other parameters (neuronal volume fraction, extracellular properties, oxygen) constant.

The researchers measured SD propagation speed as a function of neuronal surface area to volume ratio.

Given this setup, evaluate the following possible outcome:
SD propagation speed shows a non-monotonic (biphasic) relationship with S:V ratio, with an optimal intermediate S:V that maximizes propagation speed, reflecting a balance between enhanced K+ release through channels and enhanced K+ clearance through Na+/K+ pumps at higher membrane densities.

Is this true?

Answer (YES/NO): NO